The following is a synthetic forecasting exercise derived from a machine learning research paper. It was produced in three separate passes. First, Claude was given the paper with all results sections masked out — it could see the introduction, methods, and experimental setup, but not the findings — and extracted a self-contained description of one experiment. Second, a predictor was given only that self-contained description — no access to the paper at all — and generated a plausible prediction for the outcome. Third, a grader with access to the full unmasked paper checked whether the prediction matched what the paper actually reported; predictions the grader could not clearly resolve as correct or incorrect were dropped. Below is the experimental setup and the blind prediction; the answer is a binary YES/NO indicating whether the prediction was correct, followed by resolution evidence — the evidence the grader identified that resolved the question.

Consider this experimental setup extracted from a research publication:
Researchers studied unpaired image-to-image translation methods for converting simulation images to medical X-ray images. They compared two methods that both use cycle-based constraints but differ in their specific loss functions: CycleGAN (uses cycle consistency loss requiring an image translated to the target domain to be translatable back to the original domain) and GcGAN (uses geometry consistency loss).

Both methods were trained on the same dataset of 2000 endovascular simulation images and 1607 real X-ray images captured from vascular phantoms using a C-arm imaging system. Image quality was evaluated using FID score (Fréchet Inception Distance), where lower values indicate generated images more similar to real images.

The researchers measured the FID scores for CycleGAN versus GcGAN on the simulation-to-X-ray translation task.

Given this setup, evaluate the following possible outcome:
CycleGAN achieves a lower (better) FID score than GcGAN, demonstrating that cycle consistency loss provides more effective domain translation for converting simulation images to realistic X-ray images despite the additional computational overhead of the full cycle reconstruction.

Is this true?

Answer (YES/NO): NO